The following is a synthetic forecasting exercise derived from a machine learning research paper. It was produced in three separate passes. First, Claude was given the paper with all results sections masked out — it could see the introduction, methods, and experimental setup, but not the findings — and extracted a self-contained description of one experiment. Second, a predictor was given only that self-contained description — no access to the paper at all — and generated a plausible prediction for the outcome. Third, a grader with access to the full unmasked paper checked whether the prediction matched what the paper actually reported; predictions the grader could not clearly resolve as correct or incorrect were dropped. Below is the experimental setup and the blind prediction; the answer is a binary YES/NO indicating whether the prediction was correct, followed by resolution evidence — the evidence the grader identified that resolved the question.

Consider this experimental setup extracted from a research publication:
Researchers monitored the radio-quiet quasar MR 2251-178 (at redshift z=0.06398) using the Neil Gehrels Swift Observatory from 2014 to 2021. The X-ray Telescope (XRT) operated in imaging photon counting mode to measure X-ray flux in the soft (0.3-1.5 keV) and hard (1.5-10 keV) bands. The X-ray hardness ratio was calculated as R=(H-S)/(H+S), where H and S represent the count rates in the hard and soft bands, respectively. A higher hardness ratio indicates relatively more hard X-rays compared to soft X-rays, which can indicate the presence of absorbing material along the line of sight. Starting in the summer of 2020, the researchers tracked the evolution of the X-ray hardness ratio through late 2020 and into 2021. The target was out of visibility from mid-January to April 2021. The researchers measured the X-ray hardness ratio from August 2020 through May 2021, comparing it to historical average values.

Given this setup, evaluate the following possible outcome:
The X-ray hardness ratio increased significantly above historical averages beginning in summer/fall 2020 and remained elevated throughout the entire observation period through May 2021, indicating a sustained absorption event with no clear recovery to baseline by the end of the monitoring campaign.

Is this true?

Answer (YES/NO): NO